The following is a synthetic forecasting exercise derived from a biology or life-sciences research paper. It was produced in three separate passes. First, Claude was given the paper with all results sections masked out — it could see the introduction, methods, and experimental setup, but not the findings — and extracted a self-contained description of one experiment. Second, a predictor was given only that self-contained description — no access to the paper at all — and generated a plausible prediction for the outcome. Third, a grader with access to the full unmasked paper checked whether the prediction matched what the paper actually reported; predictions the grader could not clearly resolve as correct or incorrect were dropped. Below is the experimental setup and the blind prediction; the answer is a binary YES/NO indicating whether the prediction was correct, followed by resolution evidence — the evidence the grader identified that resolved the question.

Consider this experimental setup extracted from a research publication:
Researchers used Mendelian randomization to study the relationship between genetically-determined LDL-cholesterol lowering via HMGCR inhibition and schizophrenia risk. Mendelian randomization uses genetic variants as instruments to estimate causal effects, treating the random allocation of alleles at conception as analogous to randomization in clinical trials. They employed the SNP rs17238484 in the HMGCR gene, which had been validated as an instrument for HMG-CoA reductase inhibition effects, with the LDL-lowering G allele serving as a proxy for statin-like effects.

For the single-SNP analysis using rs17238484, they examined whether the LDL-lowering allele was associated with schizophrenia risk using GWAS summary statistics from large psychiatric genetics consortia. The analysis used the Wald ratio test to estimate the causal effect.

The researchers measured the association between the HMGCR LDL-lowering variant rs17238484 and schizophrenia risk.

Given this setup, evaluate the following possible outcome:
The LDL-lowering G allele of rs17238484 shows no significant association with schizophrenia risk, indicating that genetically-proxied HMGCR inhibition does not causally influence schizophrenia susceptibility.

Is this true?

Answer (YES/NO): NO